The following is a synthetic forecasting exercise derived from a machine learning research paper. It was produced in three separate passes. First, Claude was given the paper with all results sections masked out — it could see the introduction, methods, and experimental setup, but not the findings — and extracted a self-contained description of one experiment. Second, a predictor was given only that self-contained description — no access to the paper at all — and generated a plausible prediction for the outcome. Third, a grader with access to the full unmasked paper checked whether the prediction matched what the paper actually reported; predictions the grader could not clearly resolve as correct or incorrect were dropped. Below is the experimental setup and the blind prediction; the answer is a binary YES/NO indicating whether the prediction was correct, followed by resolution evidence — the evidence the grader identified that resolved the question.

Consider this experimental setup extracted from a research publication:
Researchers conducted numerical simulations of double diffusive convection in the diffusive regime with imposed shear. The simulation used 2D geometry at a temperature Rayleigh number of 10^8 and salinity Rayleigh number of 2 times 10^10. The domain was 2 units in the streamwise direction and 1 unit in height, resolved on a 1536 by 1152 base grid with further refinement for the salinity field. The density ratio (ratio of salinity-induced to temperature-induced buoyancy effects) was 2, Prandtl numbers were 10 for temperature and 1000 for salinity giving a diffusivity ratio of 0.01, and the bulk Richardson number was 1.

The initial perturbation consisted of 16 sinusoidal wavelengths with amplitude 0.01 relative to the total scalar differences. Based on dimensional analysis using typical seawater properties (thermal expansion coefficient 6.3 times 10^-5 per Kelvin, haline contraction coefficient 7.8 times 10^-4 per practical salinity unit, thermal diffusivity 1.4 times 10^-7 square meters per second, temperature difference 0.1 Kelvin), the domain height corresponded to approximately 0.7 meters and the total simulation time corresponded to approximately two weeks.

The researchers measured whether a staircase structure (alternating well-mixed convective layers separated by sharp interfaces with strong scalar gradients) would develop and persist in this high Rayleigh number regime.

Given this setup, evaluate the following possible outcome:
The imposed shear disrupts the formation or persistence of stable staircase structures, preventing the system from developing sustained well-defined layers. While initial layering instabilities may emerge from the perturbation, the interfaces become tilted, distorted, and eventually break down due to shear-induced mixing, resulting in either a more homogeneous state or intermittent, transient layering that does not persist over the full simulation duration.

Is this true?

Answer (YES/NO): NO